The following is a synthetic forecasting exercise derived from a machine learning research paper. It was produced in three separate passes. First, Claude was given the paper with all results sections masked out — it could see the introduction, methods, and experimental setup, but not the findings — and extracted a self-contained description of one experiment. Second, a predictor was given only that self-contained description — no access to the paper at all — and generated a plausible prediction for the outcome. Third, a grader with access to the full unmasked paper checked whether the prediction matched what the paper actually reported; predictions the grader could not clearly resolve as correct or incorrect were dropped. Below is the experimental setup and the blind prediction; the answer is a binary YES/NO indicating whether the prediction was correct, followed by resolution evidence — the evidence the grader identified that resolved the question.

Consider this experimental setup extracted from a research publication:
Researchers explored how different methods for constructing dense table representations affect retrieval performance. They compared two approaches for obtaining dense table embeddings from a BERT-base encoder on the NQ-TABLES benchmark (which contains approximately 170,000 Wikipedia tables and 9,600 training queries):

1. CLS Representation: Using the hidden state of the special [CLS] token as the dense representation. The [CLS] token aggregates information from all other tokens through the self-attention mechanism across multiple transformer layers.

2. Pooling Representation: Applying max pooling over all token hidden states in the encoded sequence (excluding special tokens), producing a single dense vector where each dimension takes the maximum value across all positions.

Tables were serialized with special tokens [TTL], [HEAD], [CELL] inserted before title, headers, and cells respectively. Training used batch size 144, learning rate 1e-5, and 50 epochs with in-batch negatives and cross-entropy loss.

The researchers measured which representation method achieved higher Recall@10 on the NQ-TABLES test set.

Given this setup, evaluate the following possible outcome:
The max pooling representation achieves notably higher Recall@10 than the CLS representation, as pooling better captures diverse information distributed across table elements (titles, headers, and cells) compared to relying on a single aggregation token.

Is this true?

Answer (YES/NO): NO